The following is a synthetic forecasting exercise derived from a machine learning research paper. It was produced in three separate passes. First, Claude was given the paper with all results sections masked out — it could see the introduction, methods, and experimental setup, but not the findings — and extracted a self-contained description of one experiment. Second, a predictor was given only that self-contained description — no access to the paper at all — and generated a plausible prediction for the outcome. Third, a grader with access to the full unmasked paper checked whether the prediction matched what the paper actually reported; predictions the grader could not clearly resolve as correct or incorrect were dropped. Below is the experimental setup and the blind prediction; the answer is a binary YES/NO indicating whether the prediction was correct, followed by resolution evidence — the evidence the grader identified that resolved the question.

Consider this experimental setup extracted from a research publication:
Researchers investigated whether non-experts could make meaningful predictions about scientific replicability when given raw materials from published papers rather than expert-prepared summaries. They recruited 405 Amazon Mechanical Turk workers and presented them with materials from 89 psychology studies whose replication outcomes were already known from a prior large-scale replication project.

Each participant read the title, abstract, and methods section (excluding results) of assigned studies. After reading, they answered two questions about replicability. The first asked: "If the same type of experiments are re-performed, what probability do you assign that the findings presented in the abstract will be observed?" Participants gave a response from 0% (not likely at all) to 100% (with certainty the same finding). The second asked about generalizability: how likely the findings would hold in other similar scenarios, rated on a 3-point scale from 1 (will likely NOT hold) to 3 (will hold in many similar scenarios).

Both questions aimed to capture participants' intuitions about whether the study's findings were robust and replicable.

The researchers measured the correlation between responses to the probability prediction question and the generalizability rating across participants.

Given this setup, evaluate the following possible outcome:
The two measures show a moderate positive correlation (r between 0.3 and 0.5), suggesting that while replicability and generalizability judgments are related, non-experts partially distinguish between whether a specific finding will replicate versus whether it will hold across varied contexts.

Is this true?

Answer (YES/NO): NO